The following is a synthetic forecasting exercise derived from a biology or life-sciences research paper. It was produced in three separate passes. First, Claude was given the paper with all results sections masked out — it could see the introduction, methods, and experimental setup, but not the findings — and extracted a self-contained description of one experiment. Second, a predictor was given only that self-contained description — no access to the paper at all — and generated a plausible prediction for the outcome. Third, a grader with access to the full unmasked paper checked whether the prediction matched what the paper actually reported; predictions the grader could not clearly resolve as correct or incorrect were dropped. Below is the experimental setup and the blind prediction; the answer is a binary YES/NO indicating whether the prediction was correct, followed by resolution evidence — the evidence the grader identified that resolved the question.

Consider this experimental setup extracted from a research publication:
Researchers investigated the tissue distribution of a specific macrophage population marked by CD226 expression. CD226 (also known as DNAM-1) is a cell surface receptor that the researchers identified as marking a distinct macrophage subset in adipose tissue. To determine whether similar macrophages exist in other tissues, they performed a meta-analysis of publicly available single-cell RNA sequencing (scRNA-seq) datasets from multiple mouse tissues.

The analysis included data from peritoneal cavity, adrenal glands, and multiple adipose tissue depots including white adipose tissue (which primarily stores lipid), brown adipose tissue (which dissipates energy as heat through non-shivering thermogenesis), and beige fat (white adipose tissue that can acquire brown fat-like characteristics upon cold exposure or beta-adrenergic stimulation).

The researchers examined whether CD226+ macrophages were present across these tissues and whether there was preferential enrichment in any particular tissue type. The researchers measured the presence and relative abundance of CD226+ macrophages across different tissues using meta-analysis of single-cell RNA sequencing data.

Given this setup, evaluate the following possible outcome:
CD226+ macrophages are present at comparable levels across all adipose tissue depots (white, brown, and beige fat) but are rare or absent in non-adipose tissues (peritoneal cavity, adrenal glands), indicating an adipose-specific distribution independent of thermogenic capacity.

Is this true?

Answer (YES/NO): NO